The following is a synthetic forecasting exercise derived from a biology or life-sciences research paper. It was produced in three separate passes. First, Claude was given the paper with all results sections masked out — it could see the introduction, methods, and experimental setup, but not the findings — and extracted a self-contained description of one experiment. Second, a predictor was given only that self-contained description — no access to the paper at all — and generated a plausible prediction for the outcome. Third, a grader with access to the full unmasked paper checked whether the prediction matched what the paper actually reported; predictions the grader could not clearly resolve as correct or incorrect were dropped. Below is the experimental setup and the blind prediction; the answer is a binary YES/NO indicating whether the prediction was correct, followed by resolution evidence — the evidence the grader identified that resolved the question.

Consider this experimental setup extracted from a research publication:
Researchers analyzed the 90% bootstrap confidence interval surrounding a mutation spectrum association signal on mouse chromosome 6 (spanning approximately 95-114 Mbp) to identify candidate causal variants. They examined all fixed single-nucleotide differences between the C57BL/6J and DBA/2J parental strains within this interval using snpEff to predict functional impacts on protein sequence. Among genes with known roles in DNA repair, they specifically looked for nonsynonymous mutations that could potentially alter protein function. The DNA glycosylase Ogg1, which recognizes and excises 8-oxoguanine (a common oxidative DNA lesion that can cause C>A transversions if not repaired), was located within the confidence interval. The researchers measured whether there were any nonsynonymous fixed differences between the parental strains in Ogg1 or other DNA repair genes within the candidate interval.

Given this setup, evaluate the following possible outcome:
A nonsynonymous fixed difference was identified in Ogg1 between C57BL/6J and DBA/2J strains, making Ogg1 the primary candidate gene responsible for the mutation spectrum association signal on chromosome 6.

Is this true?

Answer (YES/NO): YES